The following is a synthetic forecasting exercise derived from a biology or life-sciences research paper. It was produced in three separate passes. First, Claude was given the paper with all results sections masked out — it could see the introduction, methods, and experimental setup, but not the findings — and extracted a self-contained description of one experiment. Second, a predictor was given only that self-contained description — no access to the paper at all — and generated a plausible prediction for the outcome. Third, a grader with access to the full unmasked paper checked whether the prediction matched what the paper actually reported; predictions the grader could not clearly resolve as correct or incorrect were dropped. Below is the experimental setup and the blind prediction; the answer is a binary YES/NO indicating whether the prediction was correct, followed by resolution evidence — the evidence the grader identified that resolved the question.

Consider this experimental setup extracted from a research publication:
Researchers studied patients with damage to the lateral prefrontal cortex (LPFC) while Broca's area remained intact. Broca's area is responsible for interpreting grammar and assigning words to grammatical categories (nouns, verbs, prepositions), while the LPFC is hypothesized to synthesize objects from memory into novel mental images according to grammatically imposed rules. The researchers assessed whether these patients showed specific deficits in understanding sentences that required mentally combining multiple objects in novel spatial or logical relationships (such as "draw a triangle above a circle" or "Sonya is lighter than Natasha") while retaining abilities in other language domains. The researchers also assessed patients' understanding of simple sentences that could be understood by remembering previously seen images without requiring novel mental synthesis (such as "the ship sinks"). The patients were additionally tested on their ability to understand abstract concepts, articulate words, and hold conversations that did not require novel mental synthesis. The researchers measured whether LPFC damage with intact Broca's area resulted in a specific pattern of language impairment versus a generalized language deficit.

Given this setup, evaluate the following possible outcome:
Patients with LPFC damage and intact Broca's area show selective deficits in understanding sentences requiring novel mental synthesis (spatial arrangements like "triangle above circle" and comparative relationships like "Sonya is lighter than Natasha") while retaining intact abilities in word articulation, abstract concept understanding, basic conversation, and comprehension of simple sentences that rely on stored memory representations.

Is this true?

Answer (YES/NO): YES